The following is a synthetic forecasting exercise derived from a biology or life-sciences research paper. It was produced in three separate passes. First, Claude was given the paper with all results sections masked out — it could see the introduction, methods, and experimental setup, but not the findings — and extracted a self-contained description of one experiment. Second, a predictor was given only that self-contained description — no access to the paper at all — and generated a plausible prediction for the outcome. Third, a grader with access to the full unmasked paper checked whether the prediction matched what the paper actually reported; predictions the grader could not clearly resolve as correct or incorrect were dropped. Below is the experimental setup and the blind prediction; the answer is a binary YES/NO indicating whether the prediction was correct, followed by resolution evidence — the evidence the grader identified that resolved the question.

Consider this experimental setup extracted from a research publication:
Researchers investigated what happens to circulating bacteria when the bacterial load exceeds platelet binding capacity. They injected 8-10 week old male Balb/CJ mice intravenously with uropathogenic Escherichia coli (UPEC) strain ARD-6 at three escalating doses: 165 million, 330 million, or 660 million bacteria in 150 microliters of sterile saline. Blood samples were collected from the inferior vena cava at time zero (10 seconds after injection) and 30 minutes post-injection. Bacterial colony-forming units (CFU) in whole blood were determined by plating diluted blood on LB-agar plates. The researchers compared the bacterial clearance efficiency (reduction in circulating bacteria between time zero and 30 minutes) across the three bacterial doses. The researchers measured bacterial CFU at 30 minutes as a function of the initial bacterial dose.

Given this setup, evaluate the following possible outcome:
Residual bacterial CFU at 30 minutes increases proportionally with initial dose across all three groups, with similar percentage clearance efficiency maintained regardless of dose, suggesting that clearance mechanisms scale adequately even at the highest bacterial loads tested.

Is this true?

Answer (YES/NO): NO